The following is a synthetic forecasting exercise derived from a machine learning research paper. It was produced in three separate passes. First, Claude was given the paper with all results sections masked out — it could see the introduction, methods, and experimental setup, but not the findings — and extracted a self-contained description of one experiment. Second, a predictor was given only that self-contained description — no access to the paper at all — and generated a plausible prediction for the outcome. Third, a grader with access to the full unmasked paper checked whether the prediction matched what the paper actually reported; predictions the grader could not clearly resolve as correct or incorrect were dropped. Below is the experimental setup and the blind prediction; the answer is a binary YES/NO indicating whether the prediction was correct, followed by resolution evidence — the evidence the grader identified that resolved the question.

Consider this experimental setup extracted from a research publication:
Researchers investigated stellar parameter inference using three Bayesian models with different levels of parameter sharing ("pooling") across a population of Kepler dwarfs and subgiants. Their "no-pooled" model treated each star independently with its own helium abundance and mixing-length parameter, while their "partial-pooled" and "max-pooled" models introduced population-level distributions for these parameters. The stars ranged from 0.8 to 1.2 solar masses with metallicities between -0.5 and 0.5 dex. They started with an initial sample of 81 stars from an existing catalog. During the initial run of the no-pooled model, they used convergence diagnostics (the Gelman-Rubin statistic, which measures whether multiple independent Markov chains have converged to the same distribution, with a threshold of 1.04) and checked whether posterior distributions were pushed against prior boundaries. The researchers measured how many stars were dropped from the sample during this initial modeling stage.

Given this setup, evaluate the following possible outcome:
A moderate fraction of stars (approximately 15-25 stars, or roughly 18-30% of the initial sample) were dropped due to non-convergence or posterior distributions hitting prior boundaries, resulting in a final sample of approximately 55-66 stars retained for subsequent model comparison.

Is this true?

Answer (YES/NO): YES